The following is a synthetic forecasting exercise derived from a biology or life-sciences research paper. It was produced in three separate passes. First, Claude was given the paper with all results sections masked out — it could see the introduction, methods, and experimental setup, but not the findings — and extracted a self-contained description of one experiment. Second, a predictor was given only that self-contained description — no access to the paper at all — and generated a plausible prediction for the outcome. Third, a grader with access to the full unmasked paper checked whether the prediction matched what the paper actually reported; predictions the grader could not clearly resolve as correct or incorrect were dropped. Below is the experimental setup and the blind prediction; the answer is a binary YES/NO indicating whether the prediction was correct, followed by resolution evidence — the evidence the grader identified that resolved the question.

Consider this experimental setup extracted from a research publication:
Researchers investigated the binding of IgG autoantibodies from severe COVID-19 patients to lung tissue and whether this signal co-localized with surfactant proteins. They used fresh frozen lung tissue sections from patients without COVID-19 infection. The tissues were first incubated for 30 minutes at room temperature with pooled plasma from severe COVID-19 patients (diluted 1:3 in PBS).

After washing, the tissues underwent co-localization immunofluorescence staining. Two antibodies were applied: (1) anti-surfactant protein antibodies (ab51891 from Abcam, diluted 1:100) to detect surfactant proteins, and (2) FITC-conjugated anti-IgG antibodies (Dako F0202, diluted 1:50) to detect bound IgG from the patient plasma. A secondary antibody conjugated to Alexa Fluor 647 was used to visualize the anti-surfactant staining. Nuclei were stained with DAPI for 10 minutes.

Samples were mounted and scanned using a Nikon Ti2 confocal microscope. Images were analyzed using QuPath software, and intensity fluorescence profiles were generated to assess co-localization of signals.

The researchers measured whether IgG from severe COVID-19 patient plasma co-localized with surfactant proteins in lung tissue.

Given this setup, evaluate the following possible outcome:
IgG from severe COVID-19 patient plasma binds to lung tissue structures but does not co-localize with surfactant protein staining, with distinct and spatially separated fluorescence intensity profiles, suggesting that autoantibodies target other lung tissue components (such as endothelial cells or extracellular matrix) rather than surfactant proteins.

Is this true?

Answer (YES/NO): NO